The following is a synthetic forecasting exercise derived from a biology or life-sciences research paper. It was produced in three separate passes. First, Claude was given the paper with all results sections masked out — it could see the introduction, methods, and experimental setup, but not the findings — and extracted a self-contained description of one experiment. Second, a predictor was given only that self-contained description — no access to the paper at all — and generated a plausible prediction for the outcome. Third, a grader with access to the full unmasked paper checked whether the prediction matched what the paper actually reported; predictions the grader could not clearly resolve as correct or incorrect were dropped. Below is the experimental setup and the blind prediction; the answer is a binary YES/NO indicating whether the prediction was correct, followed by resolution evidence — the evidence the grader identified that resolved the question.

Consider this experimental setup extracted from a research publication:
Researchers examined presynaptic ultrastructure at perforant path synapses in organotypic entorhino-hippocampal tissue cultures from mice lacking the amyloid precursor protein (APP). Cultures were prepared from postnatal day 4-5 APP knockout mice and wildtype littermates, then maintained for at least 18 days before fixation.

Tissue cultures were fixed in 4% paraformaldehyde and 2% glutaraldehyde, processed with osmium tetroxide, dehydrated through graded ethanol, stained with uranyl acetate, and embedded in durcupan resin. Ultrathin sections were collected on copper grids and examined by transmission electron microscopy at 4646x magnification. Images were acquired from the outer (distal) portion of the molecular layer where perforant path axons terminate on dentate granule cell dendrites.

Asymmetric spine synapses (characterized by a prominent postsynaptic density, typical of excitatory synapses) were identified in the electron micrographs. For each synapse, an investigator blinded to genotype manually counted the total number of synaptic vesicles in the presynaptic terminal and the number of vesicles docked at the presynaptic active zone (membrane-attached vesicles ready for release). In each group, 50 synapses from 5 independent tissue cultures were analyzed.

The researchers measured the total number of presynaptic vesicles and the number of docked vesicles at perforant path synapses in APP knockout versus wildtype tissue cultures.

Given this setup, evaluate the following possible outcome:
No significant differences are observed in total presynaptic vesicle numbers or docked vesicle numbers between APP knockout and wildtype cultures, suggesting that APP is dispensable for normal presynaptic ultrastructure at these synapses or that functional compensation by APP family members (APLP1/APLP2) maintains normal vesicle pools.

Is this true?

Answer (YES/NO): NO